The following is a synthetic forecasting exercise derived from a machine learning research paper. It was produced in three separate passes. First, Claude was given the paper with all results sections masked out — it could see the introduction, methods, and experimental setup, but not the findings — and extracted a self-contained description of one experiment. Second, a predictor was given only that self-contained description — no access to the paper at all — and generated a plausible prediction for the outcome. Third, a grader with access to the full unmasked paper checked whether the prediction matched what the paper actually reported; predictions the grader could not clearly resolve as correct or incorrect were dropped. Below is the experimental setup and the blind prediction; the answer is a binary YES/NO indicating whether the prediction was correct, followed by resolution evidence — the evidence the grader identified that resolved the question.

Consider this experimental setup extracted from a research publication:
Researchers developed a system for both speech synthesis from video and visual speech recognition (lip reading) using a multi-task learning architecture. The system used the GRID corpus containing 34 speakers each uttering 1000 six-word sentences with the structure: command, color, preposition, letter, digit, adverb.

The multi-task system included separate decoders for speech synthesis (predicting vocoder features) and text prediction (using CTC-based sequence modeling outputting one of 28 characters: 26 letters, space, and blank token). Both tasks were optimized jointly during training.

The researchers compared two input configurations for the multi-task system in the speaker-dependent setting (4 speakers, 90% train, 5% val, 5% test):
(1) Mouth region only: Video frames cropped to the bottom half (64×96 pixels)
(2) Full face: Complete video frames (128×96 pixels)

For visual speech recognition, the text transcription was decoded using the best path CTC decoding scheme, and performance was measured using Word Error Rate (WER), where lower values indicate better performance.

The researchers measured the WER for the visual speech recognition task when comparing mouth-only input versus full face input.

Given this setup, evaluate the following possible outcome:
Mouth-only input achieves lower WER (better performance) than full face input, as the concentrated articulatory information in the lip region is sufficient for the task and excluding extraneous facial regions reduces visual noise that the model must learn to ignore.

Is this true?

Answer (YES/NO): NO